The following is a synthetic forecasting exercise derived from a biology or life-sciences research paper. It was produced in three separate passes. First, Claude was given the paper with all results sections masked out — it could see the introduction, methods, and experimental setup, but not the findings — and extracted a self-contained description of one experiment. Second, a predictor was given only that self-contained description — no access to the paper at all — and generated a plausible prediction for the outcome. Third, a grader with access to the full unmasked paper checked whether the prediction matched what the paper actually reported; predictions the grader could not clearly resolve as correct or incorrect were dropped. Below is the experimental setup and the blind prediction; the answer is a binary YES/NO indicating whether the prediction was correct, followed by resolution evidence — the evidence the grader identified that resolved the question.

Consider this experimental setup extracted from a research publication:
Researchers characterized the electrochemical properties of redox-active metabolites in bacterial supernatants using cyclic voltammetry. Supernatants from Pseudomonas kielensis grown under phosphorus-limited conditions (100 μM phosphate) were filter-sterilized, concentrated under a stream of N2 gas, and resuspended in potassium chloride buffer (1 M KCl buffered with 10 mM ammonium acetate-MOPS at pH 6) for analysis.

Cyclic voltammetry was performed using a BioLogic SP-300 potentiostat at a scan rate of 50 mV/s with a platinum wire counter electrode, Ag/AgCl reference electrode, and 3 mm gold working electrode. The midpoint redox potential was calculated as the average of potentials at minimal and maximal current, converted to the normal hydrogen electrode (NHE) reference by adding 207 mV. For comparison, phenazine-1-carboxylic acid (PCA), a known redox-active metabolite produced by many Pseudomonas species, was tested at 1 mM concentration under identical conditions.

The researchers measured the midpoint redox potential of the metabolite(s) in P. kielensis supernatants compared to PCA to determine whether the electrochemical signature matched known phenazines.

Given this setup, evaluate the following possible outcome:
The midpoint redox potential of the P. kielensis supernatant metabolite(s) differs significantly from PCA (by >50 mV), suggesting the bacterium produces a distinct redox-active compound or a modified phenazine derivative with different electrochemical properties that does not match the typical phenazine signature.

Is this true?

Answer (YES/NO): YES